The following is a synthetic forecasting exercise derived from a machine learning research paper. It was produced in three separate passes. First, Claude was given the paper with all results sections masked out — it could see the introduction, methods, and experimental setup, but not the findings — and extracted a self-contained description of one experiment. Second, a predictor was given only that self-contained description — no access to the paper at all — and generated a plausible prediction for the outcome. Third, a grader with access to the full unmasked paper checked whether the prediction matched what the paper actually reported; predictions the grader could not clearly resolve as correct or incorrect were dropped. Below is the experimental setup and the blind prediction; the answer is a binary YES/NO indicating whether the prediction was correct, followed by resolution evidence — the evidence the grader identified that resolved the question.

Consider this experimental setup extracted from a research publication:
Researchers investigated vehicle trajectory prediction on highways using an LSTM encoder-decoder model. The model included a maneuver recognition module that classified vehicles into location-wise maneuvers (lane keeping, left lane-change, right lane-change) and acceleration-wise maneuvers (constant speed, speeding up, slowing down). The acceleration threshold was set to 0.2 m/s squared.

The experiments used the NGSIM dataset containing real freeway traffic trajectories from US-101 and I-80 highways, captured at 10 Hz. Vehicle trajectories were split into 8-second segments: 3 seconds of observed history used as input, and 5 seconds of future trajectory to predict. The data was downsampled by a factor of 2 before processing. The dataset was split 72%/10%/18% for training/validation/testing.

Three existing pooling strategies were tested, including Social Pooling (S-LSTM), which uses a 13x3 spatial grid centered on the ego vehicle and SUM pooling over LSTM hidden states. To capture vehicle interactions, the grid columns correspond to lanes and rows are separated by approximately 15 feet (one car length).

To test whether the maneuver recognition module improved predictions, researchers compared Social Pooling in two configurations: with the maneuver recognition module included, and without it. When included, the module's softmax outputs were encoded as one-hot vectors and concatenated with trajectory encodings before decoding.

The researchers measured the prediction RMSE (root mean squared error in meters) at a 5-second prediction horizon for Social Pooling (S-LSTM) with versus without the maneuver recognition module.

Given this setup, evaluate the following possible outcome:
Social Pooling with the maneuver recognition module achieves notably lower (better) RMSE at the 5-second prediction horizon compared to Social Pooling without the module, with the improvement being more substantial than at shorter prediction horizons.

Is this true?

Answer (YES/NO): NO